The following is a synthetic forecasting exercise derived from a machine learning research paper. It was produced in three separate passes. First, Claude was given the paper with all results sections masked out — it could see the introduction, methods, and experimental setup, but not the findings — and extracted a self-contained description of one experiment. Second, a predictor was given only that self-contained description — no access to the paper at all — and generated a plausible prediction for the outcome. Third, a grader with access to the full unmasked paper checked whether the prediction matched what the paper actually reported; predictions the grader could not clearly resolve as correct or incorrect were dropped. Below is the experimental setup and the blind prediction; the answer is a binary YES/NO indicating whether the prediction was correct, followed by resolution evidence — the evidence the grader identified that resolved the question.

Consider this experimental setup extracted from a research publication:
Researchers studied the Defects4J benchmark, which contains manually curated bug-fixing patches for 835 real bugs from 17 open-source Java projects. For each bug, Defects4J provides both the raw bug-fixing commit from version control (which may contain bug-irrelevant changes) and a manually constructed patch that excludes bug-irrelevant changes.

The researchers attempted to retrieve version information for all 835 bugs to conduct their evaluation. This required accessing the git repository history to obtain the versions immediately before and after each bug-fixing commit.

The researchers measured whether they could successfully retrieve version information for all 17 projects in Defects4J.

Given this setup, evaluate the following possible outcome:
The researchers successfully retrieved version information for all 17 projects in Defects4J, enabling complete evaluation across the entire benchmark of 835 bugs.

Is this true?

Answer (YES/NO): NO